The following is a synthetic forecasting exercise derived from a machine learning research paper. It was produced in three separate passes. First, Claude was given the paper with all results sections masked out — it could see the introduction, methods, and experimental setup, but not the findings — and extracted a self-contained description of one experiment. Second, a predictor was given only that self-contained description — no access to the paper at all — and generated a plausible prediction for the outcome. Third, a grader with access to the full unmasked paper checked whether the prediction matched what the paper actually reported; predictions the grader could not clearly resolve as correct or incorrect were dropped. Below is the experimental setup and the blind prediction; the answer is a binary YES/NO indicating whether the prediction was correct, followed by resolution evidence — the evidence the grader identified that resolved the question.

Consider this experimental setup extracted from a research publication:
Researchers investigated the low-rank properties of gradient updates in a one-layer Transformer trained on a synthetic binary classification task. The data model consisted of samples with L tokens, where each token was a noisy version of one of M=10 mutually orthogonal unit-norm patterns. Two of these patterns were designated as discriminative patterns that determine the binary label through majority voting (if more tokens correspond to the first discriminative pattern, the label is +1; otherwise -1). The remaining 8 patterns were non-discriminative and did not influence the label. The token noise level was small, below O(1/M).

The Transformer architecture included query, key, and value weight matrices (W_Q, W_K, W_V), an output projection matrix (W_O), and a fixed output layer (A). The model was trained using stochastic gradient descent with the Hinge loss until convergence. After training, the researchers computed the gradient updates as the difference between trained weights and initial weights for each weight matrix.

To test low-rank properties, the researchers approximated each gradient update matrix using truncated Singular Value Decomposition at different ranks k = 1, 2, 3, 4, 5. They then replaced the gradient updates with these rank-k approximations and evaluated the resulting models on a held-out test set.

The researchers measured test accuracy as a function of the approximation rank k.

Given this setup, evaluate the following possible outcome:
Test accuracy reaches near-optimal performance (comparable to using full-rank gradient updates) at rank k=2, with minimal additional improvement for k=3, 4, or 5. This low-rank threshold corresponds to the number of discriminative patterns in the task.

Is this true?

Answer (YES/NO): YES